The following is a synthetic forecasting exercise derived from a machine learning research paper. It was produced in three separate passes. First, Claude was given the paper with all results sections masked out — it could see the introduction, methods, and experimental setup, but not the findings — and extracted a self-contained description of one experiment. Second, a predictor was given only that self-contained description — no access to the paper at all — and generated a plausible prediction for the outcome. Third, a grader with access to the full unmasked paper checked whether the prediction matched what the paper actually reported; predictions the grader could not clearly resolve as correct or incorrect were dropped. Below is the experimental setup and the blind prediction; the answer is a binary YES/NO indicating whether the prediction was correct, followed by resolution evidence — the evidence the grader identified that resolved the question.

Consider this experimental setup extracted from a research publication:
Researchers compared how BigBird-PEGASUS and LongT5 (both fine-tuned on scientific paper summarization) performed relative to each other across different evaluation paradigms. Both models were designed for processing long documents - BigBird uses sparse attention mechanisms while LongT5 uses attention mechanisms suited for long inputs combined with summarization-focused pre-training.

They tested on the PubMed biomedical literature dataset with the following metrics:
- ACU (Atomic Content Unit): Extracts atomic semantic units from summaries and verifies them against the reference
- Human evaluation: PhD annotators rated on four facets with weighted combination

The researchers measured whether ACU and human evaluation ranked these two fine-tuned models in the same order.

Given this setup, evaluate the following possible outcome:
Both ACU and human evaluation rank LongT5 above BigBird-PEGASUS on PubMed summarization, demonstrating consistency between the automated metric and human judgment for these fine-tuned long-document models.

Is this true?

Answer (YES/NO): YES